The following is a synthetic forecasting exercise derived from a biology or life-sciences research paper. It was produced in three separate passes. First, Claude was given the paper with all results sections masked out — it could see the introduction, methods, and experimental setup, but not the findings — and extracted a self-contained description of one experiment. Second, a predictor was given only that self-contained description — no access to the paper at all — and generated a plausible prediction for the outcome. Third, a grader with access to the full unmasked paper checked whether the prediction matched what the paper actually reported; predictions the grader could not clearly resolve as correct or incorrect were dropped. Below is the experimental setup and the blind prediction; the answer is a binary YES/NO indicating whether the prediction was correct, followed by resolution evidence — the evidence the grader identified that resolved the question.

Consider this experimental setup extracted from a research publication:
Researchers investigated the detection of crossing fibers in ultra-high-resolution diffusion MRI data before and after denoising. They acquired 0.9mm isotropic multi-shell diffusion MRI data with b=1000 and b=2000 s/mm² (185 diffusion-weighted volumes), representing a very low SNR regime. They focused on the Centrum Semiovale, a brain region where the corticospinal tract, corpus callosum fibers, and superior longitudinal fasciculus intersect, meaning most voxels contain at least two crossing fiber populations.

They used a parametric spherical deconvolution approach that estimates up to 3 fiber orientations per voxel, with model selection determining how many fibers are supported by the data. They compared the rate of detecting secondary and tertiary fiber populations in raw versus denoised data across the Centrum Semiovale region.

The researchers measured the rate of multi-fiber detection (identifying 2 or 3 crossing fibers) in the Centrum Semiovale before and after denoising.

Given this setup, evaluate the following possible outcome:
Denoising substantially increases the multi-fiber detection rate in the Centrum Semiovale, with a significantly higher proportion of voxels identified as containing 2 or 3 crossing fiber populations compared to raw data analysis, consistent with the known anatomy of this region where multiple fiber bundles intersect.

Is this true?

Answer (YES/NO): YES